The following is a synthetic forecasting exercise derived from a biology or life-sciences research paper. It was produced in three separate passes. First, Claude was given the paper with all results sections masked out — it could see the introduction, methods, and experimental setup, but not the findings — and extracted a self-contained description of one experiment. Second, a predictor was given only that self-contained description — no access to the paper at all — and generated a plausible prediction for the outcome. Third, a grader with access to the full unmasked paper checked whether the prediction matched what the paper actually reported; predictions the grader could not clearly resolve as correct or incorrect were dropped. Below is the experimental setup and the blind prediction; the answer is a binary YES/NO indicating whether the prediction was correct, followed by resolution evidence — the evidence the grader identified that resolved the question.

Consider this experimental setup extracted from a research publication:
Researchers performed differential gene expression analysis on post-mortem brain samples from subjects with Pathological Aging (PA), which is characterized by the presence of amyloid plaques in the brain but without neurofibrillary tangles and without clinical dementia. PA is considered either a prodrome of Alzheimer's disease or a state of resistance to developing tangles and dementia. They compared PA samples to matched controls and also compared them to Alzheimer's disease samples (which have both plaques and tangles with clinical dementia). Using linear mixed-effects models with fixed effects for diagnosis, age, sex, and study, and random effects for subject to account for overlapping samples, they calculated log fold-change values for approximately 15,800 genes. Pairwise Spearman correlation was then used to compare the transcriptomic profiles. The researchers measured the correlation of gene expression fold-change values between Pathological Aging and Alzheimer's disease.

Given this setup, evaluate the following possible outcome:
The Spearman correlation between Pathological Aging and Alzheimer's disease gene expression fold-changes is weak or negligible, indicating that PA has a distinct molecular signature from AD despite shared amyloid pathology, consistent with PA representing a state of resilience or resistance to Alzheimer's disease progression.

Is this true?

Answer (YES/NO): YES